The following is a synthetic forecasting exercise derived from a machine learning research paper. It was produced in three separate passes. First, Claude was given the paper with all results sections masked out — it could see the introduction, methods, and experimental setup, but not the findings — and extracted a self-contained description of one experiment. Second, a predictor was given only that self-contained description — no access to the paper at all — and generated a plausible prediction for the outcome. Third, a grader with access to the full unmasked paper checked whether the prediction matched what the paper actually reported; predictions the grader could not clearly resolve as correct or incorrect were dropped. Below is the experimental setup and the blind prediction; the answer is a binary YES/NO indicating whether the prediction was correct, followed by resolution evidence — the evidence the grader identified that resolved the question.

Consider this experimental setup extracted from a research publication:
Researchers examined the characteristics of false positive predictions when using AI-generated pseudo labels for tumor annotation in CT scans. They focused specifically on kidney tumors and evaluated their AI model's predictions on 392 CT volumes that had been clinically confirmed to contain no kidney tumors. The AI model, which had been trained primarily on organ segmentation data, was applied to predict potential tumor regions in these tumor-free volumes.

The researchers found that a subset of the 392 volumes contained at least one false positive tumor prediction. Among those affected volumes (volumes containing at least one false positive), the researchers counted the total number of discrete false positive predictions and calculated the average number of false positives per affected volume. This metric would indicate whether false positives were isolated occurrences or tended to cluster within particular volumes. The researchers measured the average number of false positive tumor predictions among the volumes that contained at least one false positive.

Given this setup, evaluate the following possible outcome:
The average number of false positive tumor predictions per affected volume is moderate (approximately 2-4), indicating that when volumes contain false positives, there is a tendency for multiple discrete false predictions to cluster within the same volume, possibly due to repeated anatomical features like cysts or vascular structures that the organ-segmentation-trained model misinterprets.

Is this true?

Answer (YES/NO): NO